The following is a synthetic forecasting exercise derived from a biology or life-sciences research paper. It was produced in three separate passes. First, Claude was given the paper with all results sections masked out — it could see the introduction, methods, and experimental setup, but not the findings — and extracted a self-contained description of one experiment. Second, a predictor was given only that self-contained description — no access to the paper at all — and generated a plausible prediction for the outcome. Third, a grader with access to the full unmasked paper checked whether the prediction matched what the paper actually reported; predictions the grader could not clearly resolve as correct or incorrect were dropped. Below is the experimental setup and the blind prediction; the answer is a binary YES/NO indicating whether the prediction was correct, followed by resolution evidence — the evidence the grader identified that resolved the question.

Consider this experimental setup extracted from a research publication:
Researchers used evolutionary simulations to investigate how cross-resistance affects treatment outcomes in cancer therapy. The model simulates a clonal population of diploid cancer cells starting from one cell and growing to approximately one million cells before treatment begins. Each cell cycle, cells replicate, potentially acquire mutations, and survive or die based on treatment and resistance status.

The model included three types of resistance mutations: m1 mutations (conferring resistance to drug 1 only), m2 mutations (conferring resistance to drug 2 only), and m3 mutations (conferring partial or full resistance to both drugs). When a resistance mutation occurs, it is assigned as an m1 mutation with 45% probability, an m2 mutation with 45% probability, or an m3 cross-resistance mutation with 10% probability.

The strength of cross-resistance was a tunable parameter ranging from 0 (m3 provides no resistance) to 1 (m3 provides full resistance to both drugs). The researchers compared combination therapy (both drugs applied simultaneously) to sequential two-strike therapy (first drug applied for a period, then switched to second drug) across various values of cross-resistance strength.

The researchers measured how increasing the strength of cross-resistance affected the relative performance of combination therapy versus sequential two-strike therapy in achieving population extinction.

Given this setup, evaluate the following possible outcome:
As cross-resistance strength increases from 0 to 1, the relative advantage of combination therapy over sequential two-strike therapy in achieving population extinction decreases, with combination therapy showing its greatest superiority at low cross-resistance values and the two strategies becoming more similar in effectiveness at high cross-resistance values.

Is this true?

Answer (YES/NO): NO